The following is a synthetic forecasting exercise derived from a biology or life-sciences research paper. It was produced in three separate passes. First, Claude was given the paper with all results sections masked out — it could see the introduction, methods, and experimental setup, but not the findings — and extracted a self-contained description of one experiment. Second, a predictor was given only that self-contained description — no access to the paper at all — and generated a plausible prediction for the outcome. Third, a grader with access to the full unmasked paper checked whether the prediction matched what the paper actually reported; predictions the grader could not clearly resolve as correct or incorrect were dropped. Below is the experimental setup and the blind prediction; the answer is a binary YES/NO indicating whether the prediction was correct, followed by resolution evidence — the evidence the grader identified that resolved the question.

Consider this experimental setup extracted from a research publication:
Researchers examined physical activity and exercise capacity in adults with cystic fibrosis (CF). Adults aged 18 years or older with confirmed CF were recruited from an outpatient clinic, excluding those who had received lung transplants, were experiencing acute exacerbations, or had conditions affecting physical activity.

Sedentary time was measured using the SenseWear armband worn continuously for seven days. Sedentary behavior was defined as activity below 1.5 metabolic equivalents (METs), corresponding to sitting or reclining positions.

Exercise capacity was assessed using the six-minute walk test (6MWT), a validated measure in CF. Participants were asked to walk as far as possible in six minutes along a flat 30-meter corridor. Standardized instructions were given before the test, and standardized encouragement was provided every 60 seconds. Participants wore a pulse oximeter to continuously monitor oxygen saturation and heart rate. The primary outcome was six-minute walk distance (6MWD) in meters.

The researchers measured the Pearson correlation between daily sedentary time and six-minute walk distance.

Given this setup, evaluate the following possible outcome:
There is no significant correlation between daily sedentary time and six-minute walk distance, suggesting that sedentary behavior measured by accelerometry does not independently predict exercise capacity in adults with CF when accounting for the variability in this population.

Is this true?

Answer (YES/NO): YES